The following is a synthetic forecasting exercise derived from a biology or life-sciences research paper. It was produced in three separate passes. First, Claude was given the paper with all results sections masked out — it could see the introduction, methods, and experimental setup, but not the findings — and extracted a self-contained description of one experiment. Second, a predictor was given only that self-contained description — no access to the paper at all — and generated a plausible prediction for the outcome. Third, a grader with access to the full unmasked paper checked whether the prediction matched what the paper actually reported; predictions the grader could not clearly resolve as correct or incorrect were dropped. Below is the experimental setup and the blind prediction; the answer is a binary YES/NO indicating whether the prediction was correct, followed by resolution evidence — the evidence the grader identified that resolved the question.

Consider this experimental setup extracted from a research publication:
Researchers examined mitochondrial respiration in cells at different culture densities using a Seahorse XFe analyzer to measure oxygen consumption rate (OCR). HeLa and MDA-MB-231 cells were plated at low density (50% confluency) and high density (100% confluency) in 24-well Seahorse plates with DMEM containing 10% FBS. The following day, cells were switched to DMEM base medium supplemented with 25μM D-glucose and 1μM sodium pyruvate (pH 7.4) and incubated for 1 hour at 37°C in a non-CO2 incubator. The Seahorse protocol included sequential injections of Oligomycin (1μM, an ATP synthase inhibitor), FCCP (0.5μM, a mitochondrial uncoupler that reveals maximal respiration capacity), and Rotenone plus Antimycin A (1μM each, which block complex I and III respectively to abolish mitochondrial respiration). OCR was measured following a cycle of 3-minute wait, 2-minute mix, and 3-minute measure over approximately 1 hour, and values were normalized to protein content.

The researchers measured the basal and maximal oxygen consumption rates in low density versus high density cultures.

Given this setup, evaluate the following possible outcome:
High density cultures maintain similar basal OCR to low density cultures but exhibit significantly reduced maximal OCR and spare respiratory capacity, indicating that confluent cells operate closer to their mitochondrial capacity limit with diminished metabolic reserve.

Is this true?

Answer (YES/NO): NO